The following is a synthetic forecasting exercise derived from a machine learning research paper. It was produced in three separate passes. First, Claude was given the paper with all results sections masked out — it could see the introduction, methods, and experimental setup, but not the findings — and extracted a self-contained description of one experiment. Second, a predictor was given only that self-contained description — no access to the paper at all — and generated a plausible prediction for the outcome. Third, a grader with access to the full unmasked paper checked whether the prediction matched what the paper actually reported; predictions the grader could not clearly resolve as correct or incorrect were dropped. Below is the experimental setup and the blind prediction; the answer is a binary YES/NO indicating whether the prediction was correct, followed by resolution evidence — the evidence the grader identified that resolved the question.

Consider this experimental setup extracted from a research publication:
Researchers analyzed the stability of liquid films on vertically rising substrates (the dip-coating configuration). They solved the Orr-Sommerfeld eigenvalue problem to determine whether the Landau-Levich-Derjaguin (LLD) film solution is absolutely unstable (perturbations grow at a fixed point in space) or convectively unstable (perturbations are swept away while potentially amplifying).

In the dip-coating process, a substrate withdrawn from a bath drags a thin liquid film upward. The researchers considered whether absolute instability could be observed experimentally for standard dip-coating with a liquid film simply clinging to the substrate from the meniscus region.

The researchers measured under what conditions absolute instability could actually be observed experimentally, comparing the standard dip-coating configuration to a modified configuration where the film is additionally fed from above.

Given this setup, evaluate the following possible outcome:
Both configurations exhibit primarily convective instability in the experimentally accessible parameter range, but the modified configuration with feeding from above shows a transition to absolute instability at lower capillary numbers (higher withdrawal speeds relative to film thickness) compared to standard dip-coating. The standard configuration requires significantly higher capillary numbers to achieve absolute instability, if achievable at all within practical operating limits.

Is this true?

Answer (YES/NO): NO